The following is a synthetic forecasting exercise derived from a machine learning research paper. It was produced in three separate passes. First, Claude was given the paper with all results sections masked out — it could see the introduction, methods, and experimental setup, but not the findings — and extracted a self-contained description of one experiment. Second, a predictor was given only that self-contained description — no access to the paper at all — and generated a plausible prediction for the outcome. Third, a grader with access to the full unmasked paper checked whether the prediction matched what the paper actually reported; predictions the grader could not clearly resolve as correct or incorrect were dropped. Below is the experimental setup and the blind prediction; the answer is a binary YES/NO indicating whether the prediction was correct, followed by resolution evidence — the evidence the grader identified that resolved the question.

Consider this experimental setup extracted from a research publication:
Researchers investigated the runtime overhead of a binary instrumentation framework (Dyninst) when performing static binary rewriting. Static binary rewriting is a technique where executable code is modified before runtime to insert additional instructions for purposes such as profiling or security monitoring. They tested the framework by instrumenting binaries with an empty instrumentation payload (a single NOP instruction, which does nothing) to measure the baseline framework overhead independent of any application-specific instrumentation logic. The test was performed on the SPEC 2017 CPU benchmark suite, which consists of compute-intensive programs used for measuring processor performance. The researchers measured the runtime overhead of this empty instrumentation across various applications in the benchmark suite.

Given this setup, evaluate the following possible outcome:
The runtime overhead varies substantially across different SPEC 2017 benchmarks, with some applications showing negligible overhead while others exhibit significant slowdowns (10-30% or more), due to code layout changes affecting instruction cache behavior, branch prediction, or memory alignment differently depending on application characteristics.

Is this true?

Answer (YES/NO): NO